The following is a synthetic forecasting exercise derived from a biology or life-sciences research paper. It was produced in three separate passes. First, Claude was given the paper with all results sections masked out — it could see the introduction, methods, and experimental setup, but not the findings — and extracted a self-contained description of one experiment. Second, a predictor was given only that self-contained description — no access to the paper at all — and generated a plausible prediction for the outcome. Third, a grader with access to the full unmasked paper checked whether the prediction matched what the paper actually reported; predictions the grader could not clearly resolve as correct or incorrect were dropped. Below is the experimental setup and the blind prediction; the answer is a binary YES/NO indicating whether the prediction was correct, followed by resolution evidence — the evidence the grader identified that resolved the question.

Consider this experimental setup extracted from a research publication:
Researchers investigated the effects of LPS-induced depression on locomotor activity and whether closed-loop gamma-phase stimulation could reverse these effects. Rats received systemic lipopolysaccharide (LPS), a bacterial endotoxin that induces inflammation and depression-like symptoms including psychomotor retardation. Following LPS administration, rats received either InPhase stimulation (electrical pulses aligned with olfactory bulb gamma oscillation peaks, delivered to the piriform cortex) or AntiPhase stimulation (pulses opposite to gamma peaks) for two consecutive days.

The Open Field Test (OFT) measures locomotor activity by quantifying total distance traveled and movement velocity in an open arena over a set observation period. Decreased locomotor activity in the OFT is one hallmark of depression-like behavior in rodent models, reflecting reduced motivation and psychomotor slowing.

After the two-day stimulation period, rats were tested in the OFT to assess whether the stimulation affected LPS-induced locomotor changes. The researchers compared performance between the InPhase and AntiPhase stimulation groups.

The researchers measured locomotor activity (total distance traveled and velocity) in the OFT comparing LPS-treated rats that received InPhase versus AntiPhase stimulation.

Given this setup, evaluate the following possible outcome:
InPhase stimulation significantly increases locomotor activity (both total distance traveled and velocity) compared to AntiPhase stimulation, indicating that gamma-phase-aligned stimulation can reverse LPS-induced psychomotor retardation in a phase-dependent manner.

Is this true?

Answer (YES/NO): YES